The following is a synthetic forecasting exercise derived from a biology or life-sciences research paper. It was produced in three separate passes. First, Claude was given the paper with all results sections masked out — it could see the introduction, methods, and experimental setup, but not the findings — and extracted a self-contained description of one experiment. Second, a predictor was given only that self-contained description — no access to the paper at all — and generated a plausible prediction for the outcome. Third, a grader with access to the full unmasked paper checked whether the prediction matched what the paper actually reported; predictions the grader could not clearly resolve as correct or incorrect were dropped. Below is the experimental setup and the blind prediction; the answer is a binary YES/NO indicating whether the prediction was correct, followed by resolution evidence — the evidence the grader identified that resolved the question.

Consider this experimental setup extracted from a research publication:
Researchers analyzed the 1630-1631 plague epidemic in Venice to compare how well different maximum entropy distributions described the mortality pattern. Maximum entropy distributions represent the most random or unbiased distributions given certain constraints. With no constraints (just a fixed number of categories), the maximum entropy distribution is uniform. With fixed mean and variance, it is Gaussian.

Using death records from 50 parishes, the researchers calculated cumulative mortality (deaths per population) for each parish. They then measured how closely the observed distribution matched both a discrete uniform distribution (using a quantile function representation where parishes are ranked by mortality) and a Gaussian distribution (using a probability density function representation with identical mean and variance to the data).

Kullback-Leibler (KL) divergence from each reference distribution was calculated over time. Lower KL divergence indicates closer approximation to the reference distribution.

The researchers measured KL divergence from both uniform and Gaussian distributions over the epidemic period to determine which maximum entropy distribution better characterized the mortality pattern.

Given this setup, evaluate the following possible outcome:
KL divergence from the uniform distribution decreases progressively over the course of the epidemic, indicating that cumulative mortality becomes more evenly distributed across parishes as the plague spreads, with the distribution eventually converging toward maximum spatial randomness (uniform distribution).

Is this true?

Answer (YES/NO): YES